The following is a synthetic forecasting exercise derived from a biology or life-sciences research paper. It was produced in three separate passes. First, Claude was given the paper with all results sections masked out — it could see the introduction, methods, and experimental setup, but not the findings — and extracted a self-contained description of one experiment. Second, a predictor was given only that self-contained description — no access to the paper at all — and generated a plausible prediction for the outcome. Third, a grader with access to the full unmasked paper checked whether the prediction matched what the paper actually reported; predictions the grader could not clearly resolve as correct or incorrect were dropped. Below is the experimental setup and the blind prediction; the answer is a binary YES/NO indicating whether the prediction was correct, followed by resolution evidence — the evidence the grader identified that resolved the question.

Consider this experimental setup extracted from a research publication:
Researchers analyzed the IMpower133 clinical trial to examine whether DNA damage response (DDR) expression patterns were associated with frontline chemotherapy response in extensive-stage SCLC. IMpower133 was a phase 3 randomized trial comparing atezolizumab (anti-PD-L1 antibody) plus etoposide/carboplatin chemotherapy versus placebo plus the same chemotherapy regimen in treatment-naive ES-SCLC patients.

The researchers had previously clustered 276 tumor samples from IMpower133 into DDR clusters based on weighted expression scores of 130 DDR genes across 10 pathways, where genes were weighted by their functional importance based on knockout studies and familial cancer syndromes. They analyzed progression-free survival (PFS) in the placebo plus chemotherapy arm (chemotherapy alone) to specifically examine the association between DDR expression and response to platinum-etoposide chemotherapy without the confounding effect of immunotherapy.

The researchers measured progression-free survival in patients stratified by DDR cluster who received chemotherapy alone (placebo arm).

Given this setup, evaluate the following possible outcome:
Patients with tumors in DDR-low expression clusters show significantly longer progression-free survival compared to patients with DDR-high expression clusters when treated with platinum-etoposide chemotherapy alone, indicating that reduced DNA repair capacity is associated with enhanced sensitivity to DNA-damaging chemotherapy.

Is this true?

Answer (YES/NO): NO